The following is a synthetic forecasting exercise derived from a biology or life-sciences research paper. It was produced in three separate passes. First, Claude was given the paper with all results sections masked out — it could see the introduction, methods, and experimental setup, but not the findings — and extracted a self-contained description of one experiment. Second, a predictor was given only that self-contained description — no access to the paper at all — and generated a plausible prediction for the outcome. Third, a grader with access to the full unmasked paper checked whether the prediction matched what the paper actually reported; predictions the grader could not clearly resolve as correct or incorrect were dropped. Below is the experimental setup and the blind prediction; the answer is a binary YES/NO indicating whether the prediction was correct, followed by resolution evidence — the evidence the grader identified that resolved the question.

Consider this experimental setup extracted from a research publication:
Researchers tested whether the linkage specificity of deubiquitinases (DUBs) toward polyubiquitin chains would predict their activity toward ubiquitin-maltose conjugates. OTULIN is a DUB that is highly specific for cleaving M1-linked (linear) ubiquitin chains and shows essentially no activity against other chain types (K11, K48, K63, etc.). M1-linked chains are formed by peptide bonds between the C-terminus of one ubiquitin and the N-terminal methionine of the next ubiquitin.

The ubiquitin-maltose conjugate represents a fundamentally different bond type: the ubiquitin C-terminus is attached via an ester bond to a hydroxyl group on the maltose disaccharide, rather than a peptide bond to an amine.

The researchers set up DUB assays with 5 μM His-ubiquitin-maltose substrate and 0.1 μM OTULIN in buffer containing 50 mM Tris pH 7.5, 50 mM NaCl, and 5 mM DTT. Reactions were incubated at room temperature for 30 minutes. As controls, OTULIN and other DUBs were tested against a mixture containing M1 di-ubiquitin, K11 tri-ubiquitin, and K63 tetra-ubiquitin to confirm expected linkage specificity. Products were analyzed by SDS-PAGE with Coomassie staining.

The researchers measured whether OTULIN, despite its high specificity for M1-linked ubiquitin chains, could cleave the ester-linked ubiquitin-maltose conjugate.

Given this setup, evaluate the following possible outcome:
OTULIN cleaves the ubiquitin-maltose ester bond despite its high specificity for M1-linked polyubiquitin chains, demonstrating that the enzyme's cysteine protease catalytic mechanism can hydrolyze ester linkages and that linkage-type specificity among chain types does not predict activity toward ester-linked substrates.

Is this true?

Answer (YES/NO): NO